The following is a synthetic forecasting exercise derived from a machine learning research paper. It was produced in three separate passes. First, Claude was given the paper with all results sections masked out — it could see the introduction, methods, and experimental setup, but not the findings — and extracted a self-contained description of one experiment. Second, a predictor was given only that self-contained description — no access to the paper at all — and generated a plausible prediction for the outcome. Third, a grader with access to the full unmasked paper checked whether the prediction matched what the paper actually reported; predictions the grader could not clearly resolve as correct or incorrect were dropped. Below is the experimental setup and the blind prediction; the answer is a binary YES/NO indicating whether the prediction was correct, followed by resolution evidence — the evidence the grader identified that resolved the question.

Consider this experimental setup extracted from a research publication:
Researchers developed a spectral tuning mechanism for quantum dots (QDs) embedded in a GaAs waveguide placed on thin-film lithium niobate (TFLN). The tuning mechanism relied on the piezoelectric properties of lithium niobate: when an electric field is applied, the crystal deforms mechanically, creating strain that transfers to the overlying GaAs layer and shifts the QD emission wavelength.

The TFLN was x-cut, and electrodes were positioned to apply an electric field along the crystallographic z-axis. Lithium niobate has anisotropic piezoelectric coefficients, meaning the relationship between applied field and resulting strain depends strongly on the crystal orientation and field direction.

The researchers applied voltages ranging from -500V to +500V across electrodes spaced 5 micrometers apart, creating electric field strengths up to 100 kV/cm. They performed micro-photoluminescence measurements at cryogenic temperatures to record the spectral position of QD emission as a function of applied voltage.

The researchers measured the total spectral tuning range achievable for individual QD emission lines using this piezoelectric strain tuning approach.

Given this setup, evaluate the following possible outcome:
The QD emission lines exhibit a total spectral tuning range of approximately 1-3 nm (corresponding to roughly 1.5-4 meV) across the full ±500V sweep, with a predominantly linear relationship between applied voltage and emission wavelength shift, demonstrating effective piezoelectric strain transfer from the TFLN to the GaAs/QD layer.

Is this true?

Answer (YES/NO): NO